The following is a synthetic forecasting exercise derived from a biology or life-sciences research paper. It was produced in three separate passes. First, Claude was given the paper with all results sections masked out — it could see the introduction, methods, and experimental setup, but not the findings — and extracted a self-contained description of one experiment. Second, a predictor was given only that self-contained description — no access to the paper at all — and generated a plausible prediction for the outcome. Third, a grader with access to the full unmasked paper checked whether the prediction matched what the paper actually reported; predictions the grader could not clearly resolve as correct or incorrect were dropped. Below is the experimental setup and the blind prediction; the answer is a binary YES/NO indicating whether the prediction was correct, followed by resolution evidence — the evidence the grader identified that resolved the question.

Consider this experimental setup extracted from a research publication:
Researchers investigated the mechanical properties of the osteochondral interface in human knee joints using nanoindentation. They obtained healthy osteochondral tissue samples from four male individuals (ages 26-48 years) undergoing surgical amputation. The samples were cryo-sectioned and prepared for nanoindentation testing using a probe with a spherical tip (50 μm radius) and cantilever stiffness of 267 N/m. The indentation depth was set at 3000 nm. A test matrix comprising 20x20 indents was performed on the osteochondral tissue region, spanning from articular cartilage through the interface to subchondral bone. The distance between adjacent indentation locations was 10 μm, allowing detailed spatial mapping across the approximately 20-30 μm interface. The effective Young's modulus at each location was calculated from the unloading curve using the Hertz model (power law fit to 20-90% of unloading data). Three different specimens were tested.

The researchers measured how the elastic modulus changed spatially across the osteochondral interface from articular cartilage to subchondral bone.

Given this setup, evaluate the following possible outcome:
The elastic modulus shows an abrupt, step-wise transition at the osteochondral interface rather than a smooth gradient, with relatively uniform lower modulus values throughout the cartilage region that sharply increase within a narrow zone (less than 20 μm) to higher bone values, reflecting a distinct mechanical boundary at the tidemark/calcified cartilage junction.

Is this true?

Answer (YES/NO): NO